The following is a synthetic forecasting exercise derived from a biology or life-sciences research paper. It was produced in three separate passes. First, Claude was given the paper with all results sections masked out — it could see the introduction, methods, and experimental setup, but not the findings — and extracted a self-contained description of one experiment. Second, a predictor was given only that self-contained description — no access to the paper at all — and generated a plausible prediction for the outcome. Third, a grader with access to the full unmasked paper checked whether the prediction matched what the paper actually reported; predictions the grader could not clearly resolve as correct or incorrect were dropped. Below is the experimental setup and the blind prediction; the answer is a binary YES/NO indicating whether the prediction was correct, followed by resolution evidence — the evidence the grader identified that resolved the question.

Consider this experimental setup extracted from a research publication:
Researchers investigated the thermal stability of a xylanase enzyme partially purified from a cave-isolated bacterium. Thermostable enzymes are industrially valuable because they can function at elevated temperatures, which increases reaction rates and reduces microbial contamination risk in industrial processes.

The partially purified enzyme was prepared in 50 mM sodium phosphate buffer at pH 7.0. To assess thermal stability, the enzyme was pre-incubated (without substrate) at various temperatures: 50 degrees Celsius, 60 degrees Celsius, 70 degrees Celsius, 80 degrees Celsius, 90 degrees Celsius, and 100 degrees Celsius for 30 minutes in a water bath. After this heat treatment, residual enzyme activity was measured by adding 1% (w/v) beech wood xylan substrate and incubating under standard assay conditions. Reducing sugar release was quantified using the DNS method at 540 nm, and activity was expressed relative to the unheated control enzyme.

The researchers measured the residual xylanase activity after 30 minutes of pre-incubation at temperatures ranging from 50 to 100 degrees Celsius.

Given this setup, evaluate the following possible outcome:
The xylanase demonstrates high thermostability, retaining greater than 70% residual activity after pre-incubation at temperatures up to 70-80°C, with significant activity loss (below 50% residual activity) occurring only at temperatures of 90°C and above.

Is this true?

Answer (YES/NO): NO